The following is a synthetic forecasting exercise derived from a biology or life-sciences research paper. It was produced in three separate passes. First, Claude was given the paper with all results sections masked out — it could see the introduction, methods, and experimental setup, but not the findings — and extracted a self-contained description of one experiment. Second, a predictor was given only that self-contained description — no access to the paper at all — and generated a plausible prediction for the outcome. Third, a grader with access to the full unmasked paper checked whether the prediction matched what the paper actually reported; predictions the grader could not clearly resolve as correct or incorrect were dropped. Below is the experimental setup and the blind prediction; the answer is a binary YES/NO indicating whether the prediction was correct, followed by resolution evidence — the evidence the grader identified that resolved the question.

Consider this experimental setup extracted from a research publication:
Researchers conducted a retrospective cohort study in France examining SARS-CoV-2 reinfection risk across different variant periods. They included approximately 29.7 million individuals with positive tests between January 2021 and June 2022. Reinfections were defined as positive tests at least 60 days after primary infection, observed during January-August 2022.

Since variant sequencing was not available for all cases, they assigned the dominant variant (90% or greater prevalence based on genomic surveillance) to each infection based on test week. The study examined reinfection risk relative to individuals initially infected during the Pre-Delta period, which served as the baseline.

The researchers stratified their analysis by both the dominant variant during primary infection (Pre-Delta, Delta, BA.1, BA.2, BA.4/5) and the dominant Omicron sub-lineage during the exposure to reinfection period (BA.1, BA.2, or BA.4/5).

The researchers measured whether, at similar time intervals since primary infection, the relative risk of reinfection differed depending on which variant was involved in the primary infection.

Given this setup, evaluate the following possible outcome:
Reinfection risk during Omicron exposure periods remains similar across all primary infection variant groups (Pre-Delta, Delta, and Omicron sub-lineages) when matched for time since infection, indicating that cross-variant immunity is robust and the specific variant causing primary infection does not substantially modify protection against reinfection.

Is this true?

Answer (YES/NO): NO